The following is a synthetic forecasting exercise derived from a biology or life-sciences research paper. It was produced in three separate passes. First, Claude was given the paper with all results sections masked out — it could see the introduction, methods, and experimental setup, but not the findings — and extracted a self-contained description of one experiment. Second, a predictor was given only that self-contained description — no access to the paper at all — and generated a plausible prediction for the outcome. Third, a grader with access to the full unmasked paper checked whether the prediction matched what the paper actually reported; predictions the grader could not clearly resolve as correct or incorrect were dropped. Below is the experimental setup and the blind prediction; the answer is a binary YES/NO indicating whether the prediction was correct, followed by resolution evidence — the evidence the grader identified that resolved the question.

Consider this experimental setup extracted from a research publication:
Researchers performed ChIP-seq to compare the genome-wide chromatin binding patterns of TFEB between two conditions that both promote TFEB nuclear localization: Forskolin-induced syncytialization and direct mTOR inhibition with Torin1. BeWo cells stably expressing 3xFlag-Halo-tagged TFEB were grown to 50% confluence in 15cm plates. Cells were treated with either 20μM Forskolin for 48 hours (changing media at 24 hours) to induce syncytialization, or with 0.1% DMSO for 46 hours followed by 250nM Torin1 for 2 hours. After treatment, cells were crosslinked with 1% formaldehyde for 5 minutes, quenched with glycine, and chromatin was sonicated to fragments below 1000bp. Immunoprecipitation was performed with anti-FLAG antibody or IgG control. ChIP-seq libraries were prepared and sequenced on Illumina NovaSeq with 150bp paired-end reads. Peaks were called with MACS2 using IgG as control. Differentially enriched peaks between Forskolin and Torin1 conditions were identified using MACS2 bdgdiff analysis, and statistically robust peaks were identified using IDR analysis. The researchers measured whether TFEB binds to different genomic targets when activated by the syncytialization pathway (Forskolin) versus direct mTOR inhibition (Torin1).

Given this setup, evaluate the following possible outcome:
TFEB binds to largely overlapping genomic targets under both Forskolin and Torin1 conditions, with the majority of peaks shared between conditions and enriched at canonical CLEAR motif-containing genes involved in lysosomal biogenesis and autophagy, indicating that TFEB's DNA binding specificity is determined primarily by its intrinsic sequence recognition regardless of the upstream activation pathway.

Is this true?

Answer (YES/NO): NO